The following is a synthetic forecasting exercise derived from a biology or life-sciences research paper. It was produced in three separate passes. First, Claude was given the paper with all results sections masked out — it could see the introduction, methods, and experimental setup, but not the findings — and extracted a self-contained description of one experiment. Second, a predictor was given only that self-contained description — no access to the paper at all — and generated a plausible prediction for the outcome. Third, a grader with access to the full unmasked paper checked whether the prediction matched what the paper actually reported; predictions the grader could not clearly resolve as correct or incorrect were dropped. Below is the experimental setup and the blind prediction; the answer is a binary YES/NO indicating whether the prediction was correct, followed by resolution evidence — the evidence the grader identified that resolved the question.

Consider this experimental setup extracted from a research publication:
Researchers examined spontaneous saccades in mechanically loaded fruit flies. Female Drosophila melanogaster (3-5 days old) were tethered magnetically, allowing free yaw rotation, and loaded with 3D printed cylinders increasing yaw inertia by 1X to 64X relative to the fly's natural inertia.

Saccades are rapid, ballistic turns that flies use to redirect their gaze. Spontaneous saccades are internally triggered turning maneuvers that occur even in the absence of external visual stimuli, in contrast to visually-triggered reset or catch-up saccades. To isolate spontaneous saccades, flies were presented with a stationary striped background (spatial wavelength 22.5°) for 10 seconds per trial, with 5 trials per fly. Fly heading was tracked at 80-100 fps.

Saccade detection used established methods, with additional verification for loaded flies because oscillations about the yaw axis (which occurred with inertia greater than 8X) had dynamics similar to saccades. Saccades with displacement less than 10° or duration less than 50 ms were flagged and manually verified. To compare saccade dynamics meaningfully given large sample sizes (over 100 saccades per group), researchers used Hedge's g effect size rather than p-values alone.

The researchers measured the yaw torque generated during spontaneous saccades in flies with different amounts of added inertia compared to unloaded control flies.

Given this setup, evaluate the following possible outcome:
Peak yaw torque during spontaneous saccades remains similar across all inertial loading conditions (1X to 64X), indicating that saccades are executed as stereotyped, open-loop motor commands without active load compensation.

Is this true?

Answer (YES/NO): NO